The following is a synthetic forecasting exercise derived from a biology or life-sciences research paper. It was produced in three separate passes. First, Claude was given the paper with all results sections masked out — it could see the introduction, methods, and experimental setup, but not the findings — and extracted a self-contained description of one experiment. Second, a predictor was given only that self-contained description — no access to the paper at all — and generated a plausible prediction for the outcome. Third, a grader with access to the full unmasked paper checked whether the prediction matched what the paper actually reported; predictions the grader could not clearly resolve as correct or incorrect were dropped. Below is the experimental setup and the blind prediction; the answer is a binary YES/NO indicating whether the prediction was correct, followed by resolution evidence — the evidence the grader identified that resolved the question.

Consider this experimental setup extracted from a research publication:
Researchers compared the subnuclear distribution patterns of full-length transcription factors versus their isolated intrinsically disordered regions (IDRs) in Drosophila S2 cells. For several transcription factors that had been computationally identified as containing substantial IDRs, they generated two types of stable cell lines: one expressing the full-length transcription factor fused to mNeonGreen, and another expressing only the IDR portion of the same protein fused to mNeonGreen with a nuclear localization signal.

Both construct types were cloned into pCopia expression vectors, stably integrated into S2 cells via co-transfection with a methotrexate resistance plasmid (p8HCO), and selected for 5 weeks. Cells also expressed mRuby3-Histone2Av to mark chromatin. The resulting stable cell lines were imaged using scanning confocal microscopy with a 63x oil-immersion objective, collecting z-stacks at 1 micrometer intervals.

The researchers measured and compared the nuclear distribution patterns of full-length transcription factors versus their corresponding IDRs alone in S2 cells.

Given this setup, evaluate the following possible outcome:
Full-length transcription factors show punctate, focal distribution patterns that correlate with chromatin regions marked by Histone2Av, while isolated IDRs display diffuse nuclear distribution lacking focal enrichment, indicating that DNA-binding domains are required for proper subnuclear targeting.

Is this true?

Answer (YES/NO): NO